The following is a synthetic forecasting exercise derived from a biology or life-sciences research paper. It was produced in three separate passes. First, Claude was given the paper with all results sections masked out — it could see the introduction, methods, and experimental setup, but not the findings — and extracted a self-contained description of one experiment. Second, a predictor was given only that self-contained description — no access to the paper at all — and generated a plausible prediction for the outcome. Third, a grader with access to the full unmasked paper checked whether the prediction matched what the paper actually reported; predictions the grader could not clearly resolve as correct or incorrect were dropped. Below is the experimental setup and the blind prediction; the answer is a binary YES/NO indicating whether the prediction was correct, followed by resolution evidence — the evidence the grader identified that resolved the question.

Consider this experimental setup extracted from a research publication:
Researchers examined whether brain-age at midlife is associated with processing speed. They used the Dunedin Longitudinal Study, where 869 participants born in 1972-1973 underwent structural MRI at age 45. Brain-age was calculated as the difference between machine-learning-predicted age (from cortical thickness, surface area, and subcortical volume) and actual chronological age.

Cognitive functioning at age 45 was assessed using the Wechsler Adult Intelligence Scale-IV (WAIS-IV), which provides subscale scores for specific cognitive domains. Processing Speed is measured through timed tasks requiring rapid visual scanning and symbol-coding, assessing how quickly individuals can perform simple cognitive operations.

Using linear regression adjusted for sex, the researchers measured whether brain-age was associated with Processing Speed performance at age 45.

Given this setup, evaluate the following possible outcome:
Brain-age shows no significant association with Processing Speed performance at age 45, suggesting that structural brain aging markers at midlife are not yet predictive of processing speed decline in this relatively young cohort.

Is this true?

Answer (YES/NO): NO